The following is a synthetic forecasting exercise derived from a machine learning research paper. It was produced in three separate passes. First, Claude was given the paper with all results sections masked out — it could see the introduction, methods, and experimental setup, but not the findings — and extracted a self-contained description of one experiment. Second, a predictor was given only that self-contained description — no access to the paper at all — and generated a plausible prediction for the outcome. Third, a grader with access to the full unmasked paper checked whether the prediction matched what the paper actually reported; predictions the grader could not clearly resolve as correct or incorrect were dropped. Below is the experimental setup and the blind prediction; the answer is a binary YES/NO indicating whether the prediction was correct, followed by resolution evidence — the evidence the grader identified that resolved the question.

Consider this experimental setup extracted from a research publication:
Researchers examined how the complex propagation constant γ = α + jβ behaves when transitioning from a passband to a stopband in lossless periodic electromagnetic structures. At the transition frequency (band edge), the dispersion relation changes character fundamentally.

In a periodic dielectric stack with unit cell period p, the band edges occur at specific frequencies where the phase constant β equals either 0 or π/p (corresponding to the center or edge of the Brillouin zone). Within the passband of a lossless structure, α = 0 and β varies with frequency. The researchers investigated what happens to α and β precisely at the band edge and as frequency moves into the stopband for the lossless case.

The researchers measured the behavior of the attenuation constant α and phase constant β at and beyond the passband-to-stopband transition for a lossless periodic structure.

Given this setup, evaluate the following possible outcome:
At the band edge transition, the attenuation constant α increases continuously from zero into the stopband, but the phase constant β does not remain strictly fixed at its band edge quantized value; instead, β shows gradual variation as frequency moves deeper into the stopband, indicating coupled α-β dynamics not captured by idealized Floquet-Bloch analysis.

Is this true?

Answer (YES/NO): NO